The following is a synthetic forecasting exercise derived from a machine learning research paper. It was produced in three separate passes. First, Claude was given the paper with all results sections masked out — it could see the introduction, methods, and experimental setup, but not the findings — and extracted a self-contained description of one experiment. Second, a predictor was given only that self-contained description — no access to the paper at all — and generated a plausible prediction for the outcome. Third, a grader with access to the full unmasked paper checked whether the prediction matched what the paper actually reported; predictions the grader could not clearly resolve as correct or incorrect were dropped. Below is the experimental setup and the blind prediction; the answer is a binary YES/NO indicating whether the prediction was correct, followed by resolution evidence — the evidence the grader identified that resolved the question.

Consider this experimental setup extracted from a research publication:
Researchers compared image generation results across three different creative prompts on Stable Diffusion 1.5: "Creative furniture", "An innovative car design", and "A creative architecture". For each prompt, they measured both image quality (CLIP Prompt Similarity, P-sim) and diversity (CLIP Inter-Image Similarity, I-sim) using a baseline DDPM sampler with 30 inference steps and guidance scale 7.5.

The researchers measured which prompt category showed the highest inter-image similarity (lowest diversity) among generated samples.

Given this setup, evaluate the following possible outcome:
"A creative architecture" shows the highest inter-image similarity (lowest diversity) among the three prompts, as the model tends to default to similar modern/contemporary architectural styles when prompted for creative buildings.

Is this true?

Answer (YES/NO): NO